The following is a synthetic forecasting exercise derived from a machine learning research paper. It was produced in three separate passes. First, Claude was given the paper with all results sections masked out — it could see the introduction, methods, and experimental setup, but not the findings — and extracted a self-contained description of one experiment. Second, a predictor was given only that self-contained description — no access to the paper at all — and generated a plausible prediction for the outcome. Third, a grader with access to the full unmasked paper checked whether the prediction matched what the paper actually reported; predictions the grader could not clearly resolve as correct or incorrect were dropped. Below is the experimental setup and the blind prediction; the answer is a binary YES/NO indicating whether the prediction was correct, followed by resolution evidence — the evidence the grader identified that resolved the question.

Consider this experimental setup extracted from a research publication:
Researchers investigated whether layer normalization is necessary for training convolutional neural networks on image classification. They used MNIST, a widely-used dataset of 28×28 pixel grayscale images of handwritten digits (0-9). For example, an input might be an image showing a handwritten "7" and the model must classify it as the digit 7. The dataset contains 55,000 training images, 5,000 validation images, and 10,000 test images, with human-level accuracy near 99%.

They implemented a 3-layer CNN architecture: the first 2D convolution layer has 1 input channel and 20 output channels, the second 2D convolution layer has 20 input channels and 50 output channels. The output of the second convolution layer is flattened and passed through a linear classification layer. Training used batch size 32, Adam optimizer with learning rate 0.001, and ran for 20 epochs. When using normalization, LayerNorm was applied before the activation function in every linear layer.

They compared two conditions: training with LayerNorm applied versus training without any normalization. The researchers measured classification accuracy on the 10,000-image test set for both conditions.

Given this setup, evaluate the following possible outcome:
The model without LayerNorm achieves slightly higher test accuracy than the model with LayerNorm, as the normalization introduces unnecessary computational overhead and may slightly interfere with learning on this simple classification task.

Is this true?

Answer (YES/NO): YES